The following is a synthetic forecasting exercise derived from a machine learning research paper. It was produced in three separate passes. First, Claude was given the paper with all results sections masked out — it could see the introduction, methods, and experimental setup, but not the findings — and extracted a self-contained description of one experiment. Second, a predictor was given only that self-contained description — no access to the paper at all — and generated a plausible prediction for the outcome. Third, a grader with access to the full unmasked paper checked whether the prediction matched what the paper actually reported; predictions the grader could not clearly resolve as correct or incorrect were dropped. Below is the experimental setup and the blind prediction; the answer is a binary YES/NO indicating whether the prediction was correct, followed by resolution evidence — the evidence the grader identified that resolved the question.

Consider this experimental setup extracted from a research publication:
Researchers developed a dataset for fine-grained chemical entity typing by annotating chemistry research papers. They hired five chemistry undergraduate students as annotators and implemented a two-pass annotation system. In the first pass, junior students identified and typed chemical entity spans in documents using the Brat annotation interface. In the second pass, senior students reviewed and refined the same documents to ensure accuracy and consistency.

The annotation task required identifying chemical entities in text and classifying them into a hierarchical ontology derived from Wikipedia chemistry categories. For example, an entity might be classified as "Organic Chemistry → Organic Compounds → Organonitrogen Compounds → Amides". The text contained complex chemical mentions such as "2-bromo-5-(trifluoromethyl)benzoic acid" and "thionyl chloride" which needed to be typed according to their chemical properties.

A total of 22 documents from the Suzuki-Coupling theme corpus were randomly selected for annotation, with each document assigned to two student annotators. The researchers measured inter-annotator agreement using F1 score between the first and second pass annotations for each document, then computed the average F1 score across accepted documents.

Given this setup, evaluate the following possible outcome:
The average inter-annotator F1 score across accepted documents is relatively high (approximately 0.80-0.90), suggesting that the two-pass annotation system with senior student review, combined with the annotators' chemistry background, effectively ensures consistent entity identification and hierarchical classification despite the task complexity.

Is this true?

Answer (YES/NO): NO